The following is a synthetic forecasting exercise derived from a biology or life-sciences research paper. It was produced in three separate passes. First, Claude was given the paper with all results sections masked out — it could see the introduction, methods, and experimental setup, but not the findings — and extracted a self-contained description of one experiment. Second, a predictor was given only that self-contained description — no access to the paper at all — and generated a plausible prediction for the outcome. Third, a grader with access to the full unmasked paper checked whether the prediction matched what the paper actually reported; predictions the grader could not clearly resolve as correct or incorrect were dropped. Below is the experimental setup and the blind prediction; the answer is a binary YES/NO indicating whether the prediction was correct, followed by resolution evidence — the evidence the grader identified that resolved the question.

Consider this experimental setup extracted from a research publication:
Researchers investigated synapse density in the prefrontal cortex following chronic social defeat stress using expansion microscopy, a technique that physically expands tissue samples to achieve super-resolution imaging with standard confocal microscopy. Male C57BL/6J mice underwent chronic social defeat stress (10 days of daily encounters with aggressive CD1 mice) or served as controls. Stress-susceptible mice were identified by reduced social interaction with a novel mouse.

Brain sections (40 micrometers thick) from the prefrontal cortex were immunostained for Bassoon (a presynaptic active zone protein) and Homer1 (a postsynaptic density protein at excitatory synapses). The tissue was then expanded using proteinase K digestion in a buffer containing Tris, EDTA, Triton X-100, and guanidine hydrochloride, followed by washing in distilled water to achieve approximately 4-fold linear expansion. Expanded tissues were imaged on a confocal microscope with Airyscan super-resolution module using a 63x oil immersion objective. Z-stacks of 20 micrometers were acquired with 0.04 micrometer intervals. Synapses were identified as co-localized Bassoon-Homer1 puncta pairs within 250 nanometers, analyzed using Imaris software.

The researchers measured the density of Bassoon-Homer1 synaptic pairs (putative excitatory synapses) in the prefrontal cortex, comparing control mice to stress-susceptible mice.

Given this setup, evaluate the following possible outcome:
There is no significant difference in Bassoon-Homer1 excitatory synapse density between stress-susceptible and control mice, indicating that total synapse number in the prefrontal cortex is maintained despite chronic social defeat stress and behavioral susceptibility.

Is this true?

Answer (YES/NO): NO